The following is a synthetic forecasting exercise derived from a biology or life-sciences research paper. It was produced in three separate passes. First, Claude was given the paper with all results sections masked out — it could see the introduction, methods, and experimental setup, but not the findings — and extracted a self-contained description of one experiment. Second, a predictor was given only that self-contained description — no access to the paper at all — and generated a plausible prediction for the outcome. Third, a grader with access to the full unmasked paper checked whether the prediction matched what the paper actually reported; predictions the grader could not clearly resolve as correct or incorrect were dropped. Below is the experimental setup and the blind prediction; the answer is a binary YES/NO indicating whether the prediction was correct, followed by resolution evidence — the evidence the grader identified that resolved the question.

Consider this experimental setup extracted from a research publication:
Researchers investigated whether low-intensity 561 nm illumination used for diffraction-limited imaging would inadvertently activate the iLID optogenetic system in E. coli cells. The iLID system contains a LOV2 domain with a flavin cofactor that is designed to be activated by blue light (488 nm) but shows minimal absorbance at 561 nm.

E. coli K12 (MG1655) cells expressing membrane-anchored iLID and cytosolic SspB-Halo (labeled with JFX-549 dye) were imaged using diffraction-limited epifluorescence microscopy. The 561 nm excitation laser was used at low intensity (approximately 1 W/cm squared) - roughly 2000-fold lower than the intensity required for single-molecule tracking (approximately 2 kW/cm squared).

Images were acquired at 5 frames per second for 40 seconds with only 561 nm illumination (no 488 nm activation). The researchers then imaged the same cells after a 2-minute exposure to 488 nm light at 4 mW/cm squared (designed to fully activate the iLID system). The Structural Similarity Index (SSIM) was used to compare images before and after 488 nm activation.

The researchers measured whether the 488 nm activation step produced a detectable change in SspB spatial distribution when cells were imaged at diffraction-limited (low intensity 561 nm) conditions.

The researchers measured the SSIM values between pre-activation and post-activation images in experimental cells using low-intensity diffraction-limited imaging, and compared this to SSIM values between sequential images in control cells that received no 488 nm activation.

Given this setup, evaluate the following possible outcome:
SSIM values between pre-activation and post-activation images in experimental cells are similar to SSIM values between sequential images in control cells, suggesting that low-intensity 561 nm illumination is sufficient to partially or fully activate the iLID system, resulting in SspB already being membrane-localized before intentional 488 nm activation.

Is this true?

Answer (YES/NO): NO